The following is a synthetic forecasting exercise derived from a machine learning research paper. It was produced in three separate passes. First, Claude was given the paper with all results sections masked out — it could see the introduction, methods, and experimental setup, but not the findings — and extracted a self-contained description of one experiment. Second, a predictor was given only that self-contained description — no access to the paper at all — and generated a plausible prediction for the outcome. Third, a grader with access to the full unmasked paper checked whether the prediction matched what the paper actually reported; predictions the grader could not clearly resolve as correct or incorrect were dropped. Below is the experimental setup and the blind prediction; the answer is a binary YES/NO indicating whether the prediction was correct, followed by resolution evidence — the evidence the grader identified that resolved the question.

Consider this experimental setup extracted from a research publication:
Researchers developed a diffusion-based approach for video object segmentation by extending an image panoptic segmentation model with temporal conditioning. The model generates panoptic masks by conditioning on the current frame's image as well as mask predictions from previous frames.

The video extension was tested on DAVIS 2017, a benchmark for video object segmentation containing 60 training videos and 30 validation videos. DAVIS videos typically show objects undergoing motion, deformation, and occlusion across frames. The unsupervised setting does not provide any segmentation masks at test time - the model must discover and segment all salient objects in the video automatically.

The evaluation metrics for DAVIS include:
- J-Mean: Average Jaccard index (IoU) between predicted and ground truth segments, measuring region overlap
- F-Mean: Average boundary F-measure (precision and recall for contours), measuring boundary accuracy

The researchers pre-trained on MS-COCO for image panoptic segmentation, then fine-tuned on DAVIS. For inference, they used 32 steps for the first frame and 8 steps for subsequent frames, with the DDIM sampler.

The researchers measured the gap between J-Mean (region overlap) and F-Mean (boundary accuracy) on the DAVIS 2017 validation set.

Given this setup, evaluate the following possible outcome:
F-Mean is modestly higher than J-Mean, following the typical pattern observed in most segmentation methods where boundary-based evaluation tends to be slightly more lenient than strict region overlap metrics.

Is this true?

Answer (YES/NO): YES